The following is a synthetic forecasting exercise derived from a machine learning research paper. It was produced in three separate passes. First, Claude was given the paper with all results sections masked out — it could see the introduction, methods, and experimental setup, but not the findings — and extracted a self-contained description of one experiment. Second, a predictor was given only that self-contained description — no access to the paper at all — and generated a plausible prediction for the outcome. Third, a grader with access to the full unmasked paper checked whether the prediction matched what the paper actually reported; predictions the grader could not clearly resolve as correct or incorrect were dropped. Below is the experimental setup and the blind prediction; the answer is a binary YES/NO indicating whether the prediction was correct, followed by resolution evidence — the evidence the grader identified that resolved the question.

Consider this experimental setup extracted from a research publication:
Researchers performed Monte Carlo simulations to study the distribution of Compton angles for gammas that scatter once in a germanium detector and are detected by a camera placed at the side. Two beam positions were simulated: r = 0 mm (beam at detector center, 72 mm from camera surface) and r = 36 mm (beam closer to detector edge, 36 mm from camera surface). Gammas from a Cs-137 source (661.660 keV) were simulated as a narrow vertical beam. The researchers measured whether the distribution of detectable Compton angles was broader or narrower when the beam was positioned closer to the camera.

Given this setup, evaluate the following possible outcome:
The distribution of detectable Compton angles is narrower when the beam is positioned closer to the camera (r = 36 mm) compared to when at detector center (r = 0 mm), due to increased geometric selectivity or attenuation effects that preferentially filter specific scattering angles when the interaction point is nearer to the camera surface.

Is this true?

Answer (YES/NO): NO